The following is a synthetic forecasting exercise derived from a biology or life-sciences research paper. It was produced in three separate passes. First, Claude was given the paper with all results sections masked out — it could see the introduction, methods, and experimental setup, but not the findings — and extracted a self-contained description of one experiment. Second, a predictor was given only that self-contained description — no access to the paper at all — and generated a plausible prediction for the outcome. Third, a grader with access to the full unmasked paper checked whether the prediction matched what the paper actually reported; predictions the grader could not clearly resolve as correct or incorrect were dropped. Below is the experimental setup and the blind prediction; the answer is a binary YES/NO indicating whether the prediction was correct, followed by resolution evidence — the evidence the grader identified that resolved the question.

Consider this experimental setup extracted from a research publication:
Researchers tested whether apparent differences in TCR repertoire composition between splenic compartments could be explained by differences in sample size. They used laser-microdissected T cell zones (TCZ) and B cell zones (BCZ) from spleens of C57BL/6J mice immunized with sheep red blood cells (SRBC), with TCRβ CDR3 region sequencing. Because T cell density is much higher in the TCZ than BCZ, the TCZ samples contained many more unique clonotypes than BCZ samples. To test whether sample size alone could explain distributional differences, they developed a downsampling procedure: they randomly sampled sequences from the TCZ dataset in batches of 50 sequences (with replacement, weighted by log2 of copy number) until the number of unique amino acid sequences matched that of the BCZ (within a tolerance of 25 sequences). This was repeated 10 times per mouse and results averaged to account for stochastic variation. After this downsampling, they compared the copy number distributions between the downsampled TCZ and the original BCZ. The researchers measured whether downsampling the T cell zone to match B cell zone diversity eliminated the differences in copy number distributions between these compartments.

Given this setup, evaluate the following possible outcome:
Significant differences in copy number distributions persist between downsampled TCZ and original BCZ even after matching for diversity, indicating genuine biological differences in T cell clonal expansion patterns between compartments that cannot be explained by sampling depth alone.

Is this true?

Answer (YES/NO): NO